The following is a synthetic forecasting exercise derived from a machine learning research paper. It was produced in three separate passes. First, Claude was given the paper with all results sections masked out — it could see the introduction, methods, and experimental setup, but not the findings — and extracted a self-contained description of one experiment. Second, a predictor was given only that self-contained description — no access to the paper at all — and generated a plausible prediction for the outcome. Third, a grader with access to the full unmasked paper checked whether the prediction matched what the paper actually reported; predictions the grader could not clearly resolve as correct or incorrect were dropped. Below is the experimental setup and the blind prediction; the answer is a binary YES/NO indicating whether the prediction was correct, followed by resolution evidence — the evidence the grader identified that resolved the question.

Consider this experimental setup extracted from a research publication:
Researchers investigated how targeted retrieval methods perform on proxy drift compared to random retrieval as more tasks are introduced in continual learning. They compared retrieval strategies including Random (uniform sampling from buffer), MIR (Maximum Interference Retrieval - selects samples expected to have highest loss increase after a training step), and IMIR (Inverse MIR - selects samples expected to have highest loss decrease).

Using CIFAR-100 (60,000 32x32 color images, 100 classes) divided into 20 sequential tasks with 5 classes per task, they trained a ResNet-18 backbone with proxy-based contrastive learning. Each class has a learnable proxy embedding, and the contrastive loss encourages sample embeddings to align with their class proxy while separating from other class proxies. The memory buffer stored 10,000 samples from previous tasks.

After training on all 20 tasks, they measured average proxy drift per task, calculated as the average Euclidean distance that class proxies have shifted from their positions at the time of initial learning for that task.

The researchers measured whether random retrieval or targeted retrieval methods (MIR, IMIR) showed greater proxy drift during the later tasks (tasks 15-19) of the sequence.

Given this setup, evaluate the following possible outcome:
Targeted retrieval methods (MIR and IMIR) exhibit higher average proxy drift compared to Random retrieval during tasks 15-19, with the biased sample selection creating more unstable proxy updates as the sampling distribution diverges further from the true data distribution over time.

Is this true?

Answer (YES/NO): NO